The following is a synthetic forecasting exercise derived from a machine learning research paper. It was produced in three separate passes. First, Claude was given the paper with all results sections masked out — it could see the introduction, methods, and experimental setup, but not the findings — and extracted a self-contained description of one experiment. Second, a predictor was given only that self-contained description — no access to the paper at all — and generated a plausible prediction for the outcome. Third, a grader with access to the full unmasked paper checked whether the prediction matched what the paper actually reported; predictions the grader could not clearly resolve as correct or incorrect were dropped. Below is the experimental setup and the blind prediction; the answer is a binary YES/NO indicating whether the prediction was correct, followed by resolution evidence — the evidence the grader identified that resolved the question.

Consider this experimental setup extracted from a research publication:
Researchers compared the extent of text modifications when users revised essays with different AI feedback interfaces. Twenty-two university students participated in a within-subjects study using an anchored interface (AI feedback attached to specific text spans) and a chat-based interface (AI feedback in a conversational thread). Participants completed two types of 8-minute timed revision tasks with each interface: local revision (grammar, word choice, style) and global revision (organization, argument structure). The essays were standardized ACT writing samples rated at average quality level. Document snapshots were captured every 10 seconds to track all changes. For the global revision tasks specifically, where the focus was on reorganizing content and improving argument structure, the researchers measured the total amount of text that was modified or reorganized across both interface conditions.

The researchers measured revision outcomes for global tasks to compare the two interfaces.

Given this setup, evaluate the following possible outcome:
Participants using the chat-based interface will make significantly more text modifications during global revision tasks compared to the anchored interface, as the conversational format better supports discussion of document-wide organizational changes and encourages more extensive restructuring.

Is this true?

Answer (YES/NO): NO